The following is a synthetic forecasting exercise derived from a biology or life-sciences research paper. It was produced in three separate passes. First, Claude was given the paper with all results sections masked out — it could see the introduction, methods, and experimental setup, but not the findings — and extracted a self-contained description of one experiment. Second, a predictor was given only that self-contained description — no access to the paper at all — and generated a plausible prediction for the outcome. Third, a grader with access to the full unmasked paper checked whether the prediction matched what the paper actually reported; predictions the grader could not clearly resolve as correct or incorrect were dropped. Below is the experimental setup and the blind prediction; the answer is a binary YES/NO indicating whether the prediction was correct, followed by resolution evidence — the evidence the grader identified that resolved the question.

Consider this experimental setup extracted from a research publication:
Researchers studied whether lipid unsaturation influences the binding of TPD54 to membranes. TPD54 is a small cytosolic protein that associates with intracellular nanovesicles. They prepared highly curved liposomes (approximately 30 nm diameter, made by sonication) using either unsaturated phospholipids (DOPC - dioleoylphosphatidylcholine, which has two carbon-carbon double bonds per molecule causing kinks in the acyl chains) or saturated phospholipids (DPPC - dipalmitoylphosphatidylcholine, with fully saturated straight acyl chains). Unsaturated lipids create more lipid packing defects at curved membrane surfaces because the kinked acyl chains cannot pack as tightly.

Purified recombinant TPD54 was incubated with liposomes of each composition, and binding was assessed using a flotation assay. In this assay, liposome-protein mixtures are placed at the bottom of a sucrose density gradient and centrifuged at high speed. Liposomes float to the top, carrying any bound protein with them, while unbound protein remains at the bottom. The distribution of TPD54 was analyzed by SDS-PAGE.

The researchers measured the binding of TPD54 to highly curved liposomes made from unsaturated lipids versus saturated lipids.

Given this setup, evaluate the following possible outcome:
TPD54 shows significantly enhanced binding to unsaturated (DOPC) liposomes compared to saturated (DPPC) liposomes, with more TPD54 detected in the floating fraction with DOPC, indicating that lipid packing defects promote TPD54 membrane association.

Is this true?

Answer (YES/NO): YES